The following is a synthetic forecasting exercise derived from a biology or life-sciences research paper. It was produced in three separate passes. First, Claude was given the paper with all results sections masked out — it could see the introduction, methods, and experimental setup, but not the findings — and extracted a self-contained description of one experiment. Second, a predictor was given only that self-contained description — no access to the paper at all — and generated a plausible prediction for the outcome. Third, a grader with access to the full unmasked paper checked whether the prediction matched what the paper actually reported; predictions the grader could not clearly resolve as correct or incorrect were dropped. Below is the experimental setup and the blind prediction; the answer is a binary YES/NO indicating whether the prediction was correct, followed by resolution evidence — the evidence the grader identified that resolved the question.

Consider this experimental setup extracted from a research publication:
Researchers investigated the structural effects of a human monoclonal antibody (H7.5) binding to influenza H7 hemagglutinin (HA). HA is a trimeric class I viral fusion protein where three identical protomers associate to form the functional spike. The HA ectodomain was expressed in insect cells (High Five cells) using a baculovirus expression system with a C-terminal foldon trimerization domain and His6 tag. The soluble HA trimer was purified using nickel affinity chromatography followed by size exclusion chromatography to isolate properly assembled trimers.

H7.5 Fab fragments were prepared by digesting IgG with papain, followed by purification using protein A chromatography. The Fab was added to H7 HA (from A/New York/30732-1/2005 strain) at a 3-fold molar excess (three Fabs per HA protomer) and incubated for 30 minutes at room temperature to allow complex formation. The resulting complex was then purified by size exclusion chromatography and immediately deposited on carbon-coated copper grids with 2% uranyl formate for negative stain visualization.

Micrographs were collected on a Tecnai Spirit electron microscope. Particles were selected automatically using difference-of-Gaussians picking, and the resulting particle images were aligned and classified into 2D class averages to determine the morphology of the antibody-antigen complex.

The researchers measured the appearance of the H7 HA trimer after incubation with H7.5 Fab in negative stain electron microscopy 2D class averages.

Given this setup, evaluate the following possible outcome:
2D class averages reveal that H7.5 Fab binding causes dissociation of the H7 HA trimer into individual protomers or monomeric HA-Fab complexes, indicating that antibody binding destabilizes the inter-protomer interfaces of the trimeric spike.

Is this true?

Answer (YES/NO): YES